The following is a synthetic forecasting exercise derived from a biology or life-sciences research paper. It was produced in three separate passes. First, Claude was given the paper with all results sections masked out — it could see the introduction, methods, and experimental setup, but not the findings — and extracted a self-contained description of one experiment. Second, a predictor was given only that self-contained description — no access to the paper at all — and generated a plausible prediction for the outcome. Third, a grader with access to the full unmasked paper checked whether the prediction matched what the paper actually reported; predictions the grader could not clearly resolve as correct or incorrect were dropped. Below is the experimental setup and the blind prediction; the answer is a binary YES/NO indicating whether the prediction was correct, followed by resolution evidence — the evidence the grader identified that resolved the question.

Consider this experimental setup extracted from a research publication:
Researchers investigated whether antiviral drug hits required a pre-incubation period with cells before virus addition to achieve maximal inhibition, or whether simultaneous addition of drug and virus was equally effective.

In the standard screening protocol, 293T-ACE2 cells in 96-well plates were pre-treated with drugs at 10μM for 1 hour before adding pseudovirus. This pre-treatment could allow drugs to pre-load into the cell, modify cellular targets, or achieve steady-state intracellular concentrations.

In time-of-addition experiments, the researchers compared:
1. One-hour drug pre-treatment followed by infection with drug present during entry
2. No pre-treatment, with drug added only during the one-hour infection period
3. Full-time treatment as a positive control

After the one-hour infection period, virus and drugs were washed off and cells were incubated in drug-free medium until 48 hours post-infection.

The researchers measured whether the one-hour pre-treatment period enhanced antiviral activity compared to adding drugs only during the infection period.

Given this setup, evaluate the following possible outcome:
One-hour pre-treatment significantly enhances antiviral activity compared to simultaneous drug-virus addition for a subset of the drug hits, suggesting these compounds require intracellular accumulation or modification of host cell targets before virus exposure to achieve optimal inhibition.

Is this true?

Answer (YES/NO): NO